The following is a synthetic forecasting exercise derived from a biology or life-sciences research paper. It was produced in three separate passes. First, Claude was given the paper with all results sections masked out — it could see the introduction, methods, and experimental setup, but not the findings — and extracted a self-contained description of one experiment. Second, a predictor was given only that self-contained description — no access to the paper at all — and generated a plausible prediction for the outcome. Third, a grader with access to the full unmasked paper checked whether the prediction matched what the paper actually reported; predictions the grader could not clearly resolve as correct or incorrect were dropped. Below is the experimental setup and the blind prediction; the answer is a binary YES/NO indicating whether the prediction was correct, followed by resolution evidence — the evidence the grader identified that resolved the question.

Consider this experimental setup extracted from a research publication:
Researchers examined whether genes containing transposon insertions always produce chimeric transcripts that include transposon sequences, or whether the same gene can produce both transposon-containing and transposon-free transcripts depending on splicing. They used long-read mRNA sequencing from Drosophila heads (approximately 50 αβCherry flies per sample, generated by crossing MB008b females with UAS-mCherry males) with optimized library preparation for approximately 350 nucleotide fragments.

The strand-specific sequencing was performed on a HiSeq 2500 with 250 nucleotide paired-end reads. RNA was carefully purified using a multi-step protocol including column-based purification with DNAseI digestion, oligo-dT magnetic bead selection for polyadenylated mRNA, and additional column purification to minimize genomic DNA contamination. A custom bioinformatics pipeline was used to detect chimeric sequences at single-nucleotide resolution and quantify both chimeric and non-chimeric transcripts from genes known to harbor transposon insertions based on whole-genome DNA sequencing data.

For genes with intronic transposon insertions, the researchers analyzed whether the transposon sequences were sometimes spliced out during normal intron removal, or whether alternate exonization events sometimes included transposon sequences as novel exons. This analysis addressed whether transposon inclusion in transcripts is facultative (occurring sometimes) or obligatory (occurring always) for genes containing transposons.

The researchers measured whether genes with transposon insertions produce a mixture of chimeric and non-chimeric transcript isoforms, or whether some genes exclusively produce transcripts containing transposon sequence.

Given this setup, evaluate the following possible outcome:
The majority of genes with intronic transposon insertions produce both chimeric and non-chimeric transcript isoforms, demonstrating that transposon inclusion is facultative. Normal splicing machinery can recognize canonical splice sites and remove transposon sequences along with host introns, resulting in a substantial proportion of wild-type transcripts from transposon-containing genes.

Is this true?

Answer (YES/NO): YES